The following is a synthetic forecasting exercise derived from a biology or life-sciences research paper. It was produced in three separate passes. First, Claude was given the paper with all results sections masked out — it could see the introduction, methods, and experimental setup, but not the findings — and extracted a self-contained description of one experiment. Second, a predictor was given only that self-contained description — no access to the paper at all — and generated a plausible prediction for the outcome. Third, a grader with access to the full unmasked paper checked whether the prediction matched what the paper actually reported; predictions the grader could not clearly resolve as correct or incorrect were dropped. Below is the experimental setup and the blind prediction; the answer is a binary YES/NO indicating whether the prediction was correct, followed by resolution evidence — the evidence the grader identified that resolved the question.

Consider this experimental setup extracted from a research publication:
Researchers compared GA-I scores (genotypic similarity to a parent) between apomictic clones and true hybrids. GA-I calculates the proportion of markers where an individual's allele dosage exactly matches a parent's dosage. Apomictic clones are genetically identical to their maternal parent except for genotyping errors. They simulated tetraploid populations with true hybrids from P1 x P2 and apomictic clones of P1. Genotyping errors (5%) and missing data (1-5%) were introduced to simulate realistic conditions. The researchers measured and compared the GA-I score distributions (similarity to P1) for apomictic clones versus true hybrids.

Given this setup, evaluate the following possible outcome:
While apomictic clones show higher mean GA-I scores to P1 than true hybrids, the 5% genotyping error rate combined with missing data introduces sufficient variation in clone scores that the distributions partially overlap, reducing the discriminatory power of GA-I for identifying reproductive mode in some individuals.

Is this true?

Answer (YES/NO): NO